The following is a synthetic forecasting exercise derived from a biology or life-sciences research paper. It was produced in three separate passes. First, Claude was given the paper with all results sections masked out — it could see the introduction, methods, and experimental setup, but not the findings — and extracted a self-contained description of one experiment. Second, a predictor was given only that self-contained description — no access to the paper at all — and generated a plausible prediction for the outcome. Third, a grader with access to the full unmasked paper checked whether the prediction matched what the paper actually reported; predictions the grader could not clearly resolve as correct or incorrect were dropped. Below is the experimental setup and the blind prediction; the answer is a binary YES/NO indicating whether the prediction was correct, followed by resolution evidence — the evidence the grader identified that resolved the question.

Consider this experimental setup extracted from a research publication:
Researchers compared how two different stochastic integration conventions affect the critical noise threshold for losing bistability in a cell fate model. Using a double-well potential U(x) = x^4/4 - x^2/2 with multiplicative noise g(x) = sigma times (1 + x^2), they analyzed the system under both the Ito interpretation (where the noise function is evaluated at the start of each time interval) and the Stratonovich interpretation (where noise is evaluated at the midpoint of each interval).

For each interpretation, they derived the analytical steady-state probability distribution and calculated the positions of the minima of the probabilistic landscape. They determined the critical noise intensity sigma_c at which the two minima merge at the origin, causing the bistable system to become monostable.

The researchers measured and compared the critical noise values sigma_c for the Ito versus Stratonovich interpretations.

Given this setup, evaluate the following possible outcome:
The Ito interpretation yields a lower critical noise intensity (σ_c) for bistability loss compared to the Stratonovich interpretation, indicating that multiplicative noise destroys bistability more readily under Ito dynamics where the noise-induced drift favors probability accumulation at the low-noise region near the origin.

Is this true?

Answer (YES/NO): YES